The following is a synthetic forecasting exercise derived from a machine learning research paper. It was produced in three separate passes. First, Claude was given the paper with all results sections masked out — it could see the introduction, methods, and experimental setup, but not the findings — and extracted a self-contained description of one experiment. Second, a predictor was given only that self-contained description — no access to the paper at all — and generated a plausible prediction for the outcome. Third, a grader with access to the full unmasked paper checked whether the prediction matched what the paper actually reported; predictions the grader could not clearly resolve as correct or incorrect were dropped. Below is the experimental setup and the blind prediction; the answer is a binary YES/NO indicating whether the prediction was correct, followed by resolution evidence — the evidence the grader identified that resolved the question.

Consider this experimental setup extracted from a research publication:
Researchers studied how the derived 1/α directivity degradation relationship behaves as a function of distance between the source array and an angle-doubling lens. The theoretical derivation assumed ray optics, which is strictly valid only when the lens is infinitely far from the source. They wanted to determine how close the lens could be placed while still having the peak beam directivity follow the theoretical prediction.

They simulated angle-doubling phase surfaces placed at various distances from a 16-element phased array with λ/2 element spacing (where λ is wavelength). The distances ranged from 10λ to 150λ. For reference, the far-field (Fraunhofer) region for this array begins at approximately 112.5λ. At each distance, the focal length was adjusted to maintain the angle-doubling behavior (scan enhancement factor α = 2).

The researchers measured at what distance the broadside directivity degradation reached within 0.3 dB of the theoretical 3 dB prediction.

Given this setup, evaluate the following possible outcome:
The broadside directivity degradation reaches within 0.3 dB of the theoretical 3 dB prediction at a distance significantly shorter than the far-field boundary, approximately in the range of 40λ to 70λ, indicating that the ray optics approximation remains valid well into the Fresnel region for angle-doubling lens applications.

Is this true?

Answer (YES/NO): NO